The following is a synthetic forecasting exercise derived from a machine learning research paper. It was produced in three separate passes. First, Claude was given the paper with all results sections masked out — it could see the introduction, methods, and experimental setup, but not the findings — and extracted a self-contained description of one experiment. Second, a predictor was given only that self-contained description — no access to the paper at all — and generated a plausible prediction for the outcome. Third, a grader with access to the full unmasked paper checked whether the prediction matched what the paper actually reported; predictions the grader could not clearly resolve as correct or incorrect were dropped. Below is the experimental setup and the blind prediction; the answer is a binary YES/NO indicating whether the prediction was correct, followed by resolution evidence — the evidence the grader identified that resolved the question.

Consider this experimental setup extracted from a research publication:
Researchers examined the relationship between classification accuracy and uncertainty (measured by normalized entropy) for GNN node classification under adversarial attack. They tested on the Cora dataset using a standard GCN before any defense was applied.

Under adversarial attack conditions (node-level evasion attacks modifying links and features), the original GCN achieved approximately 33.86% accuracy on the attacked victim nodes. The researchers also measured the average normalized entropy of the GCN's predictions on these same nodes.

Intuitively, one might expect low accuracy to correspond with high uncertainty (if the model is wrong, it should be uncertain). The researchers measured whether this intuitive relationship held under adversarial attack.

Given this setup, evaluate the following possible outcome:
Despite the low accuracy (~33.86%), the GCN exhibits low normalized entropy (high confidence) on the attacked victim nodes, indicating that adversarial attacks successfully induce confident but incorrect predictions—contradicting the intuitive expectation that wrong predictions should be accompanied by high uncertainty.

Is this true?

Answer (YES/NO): YES